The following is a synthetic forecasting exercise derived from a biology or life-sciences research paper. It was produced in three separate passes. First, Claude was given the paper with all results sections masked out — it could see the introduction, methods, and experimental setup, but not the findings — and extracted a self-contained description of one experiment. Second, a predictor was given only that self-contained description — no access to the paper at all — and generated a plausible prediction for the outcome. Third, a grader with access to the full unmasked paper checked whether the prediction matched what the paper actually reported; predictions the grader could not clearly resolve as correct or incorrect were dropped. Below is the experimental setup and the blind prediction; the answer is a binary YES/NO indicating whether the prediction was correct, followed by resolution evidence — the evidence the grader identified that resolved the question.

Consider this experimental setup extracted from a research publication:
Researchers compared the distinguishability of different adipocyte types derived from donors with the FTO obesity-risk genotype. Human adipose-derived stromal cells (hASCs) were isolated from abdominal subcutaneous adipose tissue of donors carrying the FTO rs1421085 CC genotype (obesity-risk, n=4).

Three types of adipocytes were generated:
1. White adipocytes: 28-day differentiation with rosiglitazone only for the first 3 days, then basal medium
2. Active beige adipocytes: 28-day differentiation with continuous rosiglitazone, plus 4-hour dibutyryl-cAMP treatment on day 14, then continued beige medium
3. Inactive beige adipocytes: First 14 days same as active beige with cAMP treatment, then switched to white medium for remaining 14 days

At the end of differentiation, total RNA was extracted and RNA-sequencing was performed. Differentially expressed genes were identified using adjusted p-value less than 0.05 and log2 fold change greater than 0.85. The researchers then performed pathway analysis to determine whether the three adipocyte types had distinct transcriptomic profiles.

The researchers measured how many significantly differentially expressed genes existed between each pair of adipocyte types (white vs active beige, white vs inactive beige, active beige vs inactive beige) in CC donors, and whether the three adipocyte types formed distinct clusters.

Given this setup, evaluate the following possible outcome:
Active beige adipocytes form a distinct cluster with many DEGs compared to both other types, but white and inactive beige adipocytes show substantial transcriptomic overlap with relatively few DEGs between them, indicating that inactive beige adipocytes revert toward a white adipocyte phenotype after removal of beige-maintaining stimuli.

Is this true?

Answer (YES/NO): NO